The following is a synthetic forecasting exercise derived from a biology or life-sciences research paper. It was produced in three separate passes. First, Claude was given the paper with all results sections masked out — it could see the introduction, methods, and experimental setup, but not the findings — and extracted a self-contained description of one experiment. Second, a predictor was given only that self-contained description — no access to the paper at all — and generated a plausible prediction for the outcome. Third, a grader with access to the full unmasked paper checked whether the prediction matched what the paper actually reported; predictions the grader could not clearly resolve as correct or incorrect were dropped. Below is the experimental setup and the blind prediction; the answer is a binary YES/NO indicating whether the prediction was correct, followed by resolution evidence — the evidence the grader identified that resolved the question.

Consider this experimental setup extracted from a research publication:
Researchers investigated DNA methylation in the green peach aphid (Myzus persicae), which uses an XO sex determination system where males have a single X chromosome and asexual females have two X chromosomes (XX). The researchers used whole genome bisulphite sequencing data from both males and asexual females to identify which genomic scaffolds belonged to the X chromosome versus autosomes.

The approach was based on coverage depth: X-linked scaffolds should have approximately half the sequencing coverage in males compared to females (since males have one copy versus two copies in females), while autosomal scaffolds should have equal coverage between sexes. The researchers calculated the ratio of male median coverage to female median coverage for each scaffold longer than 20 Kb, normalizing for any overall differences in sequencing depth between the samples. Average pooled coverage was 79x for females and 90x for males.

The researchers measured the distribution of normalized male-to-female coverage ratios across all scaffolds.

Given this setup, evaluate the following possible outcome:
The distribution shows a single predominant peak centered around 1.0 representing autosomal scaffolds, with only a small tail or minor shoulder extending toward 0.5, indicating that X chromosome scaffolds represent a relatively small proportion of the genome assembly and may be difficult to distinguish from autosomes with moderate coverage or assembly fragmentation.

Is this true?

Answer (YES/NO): NO